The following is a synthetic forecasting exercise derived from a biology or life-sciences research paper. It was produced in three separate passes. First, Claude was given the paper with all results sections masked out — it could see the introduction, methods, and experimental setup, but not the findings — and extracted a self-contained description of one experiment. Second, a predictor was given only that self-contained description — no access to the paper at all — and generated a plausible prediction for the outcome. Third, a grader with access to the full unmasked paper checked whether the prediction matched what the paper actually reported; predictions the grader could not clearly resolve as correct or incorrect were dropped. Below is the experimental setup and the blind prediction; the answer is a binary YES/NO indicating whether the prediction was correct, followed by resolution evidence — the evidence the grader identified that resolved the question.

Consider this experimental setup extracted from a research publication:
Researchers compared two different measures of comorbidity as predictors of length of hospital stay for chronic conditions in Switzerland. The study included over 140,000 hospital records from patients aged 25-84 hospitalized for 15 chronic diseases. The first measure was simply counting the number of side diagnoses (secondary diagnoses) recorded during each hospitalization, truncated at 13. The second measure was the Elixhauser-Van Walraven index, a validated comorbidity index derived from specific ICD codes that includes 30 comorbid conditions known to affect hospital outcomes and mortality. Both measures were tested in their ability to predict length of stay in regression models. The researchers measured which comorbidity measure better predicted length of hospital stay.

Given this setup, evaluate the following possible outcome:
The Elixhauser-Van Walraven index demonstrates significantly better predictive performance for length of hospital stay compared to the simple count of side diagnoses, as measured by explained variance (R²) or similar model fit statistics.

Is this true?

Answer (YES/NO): NO